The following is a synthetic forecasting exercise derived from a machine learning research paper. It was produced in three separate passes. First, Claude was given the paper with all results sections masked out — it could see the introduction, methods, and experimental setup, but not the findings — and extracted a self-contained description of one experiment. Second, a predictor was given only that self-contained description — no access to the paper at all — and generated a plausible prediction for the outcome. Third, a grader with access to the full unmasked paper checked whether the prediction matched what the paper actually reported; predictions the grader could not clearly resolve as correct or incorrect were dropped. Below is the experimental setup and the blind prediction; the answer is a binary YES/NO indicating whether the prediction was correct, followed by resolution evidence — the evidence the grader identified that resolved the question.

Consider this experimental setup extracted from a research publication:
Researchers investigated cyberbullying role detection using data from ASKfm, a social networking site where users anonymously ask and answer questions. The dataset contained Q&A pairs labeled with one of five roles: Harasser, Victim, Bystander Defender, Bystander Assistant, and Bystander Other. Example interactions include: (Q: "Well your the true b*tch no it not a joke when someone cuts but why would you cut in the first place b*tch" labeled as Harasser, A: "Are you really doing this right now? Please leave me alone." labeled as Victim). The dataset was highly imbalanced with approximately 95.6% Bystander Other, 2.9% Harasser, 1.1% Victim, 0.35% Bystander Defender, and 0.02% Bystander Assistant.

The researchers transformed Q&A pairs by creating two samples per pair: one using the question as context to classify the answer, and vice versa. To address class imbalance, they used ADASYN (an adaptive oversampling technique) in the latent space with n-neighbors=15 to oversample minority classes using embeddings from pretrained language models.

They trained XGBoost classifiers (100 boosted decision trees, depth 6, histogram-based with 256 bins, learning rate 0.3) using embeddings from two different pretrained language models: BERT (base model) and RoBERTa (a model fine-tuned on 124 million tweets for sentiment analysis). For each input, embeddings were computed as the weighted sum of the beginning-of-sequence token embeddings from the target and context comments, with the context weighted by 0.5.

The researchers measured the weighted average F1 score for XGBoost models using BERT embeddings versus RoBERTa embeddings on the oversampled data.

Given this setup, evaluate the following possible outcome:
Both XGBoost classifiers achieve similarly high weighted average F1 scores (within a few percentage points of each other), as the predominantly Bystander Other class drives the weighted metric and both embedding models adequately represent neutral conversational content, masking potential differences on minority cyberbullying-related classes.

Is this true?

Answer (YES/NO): NO